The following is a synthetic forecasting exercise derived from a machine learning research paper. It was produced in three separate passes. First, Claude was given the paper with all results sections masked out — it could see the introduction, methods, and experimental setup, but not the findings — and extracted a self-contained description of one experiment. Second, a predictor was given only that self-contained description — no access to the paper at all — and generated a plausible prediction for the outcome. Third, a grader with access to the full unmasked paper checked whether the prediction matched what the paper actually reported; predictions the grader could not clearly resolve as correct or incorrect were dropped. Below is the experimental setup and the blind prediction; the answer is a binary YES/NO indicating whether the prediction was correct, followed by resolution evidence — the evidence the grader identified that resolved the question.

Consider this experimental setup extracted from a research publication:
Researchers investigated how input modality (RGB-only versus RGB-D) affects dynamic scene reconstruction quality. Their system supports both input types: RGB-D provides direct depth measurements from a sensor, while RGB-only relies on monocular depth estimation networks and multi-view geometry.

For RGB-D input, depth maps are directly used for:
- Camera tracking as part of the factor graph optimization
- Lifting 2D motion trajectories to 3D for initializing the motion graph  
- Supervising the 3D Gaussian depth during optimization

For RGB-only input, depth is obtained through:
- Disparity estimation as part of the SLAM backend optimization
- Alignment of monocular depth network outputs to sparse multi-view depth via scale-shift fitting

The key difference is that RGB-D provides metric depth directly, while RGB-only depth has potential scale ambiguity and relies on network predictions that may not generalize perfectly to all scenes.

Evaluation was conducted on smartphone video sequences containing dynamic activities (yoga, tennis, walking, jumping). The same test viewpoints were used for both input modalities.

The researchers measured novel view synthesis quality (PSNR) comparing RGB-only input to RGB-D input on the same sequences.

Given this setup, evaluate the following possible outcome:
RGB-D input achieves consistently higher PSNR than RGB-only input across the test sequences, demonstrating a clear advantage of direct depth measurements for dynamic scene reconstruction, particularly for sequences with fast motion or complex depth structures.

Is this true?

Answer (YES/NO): NO